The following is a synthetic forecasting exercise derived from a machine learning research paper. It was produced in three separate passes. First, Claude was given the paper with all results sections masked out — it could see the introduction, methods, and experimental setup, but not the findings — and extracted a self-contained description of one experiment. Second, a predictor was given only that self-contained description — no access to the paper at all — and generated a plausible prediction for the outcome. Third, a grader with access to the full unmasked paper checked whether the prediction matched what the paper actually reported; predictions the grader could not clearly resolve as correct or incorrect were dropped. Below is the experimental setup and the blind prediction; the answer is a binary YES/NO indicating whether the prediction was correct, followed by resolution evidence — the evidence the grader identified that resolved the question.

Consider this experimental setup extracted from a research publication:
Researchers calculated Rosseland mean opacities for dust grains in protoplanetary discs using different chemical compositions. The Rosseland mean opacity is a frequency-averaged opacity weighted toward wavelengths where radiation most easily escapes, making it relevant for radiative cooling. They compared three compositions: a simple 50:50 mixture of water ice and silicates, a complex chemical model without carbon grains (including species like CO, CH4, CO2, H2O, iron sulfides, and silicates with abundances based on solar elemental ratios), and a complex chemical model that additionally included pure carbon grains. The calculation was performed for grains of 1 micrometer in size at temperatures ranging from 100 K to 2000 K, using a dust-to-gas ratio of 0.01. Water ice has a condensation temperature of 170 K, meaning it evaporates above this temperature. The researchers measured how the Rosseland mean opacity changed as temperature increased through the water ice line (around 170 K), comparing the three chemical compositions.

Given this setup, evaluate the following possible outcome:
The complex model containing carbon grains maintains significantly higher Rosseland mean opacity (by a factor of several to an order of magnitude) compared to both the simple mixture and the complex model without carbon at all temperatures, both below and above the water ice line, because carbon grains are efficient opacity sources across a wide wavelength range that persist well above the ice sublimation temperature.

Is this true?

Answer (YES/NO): NO